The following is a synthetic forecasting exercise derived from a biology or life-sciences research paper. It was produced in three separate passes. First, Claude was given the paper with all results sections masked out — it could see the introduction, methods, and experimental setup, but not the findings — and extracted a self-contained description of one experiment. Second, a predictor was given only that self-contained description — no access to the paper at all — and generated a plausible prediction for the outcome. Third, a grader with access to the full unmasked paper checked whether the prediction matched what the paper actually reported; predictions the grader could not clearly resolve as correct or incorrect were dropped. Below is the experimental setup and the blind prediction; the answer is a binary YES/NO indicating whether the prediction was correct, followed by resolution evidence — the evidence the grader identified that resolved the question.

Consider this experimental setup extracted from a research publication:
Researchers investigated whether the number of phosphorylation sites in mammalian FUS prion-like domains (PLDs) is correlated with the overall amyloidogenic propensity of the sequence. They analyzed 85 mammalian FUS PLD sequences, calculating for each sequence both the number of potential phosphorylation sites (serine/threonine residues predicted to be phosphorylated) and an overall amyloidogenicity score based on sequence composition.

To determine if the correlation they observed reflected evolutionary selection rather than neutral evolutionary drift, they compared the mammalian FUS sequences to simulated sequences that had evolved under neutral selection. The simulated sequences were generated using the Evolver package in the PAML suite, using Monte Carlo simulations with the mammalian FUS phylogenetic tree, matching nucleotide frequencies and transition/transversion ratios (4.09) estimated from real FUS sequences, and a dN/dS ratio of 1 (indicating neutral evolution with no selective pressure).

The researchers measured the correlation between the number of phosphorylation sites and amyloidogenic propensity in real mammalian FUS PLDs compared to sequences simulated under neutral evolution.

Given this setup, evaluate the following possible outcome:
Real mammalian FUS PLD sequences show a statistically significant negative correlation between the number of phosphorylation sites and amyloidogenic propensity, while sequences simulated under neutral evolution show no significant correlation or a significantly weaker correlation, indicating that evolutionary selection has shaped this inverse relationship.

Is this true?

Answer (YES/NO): NO